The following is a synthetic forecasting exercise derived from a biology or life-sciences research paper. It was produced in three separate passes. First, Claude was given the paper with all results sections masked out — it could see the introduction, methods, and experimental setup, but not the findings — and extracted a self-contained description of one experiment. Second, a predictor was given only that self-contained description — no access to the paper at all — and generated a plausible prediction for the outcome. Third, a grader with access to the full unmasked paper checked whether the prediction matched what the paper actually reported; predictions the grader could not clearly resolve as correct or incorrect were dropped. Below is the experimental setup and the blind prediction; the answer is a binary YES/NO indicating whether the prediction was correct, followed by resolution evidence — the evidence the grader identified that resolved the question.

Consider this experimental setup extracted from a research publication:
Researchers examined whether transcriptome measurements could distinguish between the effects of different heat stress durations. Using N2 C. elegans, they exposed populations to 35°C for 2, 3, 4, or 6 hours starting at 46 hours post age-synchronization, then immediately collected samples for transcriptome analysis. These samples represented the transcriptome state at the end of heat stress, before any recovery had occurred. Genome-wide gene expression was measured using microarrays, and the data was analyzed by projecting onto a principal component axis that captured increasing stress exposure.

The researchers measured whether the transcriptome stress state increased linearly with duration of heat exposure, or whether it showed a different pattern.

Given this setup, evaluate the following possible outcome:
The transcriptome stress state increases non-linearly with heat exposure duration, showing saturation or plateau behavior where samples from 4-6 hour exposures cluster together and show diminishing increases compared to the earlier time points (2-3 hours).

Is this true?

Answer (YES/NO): YES